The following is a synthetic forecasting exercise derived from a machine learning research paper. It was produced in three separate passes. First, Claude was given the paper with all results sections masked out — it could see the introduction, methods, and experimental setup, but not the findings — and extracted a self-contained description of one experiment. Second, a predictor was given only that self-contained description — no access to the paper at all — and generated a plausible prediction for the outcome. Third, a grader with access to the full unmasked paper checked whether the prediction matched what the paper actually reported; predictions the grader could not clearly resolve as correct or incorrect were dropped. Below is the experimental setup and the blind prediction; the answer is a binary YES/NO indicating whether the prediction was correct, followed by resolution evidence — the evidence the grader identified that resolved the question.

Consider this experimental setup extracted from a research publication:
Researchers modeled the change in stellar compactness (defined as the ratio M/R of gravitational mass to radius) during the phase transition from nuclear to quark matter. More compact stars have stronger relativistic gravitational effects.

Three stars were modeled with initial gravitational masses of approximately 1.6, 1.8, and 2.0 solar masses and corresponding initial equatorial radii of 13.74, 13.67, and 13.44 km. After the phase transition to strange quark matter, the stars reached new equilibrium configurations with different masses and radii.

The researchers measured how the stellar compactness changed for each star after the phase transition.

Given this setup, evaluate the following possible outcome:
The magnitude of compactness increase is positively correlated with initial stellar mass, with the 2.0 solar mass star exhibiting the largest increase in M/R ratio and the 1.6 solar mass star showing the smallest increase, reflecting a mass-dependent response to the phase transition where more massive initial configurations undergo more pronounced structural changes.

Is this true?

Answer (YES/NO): YES